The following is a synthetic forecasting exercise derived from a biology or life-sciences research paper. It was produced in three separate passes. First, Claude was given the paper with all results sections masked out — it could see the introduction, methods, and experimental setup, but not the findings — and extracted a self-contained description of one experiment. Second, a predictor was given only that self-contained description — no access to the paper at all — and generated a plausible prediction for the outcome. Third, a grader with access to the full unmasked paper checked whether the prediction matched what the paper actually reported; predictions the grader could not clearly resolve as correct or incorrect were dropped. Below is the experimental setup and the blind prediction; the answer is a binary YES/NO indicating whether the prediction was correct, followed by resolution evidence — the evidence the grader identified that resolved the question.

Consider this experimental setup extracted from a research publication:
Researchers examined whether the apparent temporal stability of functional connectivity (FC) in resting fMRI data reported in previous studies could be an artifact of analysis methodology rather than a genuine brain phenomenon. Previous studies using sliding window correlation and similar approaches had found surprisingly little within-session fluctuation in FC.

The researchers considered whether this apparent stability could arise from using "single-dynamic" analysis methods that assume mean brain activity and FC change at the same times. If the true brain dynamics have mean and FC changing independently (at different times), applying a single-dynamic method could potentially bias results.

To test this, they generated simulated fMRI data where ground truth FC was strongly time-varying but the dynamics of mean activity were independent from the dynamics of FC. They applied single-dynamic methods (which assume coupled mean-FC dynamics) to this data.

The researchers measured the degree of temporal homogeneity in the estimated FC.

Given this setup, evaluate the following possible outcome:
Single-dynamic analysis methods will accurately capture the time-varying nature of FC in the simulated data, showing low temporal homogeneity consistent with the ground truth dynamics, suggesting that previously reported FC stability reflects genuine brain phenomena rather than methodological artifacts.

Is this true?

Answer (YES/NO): NO